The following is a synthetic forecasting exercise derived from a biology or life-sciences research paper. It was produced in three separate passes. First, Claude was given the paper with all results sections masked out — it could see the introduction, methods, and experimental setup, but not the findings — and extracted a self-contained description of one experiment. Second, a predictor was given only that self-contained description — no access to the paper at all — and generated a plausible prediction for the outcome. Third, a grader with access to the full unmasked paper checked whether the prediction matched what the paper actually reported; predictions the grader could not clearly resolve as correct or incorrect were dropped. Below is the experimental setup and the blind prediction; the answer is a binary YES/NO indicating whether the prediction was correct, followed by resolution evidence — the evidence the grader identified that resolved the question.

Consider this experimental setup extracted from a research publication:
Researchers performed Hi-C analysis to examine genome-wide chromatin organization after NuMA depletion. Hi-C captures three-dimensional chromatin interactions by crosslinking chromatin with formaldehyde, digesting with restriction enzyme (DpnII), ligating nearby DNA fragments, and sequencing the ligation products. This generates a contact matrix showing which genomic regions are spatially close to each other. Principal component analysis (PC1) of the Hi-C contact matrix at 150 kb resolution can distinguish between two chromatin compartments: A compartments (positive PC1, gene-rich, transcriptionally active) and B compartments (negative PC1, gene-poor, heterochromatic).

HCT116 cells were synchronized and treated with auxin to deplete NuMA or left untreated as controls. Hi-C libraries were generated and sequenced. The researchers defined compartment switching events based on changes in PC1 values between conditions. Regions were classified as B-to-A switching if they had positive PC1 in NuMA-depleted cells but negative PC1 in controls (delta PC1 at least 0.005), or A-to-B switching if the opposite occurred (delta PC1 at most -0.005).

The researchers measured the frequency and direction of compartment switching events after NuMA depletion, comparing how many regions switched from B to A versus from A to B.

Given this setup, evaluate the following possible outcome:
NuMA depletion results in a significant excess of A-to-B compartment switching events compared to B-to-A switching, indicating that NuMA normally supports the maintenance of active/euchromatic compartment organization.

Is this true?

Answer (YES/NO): NO